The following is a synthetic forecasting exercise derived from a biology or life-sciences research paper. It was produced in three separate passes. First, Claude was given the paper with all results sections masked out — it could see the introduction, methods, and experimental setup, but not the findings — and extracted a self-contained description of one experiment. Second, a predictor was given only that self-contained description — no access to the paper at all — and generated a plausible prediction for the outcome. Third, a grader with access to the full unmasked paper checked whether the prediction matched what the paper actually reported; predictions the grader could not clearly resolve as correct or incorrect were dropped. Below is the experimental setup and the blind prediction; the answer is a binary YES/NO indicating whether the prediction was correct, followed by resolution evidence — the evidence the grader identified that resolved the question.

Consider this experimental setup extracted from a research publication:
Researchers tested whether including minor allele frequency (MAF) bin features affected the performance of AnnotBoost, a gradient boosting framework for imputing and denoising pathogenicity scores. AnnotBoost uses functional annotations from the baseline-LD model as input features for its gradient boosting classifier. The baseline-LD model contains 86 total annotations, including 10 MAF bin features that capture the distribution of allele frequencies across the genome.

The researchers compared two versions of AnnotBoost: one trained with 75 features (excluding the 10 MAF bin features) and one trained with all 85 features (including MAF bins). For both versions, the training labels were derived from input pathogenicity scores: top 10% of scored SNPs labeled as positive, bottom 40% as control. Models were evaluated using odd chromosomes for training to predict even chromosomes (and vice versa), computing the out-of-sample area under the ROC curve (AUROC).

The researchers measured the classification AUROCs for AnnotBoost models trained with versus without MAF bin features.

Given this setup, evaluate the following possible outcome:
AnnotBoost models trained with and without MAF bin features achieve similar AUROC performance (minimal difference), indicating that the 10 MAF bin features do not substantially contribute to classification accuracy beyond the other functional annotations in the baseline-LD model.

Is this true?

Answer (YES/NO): YES